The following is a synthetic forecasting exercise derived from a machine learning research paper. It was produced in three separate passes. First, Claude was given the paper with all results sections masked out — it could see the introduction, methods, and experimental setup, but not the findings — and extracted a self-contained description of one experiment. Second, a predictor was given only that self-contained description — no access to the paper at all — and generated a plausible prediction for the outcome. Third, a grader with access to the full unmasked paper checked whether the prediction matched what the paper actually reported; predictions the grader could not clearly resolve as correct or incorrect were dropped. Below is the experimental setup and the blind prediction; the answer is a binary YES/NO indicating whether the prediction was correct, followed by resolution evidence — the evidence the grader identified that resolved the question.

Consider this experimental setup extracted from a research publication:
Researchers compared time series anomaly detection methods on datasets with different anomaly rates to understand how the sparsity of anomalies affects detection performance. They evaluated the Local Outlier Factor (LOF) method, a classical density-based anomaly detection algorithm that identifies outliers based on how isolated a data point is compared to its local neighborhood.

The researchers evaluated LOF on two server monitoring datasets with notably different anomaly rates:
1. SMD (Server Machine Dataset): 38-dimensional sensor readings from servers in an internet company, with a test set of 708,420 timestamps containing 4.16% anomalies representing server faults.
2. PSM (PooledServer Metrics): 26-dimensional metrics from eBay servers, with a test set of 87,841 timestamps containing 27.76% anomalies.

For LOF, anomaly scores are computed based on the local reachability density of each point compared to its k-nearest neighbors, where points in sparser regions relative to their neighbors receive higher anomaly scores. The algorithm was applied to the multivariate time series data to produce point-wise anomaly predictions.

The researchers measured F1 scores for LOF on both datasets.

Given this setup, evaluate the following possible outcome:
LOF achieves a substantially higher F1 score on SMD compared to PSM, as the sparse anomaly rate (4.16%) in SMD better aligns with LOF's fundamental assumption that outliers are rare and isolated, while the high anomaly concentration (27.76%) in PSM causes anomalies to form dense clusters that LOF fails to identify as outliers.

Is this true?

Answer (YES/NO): NO